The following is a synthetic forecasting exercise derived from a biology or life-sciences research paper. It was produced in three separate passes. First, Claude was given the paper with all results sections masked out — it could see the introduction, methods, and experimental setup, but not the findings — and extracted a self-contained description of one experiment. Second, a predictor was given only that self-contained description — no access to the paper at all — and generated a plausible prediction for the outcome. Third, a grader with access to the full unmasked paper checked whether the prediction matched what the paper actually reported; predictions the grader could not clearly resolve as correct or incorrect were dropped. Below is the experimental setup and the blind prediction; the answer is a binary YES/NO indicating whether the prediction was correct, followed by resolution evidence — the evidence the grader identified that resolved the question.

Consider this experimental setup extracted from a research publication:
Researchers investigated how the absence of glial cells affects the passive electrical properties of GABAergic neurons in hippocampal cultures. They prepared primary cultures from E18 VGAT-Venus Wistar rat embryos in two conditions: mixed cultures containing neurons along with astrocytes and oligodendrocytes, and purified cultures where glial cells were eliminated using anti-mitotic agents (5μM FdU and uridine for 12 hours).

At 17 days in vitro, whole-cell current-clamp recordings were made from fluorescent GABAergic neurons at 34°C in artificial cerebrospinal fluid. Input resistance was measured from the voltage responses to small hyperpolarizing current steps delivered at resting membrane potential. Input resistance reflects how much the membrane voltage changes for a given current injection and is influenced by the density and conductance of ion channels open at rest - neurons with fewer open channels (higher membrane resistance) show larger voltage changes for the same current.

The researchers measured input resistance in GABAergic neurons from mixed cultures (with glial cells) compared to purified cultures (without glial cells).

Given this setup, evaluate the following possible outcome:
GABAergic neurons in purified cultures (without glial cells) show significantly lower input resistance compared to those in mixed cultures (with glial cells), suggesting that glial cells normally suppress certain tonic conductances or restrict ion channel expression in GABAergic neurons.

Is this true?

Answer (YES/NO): NO